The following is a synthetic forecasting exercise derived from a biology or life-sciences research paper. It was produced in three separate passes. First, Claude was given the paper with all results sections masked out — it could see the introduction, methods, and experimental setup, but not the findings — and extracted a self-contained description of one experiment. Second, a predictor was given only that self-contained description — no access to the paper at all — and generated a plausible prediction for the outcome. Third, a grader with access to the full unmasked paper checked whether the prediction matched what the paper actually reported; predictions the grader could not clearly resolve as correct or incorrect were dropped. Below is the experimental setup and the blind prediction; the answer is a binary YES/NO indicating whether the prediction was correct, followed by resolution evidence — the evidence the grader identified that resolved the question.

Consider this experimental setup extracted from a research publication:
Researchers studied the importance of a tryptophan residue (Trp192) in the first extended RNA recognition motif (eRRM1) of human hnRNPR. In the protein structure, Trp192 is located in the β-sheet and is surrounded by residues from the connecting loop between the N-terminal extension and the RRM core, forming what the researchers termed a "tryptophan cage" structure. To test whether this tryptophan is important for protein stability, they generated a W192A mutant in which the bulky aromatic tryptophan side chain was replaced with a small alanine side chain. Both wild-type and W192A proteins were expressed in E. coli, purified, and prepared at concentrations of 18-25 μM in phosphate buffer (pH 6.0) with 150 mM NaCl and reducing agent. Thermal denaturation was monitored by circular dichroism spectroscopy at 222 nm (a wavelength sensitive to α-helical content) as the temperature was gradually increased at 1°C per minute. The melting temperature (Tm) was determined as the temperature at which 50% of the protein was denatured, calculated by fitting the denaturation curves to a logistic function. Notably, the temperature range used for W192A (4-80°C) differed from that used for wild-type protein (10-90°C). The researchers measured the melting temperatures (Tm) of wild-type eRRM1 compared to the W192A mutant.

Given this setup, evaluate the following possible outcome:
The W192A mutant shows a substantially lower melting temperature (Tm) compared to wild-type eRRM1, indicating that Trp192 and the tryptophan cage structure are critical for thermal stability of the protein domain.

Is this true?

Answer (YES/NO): YES